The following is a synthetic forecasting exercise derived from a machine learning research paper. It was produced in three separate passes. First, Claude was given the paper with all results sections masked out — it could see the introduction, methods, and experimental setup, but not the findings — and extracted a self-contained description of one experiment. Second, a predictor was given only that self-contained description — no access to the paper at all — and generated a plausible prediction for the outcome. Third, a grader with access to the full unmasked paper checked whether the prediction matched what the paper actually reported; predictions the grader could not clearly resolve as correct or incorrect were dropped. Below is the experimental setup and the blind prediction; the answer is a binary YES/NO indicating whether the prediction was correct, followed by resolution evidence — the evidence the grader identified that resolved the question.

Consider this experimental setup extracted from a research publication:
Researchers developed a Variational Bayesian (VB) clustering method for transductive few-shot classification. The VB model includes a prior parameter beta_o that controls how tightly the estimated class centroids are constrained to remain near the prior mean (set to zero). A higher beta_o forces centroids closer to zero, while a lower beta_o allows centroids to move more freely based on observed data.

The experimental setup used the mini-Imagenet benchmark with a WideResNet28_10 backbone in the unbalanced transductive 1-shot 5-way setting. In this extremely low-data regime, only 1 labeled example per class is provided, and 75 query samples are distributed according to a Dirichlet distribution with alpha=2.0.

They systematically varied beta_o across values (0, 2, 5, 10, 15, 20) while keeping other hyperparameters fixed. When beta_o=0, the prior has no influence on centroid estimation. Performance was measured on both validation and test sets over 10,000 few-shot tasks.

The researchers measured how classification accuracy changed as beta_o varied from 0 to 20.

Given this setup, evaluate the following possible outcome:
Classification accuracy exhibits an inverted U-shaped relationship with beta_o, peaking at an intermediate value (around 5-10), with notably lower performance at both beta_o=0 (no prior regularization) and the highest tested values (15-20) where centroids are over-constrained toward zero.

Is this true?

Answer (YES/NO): YES